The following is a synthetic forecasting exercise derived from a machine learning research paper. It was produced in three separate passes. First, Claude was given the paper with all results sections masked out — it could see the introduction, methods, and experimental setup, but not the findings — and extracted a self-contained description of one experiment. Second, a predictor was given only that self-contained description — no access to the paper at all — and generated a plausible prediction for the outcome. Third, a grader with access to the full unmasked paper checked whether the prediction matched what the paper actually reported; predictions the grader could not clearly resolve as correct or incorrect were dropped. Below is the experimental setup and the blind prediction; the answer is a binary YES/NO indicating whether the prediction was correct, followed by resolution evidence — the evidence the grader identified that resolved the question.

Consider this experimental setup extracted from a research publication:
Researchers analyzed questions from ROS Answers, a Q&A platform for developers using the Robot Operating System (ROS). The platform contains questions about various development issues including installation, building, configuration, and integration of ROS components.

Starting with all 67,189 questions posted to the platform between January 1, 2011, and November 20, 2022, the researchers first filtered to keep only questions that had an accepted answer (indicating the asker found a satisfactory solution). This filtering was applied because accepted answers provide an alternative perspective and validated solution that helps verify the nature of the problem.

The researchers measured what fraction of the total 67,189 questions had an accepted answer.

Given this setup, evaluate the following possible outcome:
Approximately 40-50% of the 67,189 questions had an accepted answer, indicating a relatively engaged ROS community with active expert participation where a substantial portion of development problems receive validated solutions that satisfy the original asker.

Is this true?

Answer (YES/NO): YES